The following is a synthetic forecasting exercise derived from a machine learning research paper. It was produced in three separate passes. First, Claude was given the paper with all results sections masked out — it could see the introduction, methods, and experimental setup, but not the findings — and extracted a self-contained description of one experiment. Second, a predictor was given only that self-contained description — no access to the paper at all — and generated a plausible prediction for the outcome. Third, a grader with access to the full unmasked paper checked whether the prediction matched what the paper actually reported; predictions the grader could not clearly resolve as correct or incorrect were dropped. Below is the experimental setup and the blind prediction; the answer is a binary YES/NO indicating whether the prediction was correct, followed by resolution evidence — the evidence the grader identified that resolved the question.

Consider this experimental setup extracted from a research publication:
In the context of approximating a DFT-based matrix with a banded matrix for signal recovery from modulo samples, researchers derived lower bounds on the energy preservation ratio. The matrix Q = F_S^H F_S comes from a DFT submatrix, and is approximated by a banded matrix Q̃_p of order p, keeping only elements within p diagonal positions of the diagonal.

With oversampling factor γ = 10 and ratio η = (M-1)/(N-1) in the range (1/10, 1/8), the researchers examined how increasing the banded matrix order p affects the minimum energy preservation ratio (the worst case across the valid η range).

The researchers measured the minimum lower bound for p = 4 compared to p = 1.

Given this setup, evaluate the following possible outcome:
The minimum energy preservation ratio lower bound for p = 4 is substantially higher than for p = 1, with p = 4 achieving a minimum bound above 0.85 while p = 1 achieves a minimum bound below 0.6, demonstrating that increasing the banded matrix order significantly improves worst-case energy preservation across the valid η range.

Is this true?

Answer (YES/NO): NO